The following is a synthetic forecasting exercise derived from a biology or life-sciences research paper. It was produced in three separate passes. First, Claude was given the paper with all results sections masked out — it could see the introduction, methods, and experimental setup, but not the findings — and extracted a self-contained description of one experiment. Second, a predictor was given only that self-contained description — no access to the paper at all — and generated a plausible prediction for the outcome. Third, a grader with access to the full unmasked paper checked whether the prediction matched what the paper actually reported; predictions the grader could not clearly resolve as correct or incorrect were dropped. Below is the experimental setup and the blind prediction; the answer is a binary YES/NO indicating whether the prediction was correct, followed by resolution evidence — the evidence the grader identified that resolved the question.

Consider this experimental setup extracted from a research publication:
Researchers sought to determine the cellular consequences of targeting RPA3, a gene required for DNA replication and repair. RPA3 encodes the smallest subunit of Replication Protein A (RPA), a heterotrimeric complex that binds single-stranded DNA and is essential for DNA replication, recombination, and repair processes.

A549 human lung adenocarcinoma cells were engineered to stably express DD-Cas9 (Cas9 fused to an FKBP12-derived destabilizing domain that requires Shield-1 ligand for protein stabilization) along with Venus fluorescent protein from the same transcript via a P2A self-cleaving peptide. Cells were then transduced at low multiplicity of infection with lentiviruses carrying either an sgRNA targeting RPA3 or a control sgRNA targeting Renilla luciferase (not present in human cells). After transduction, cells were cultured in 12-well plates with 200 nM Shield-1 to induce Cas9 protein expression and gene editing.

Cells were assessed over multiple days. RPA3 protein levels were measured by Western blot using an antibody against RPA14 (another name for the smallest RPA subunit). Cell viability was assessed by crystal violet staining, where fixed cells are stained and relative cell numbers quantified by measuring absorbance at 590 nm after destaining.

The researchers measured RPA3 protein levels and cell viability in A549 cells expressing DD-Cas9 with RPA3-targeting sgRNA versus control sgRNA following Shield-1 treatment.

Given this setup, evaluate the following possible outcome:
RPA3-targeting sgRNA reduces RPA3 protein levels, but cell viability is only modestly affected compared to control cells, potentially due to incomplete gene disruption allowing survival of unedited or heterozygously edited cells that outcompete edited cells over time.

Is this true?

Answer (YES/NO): NO